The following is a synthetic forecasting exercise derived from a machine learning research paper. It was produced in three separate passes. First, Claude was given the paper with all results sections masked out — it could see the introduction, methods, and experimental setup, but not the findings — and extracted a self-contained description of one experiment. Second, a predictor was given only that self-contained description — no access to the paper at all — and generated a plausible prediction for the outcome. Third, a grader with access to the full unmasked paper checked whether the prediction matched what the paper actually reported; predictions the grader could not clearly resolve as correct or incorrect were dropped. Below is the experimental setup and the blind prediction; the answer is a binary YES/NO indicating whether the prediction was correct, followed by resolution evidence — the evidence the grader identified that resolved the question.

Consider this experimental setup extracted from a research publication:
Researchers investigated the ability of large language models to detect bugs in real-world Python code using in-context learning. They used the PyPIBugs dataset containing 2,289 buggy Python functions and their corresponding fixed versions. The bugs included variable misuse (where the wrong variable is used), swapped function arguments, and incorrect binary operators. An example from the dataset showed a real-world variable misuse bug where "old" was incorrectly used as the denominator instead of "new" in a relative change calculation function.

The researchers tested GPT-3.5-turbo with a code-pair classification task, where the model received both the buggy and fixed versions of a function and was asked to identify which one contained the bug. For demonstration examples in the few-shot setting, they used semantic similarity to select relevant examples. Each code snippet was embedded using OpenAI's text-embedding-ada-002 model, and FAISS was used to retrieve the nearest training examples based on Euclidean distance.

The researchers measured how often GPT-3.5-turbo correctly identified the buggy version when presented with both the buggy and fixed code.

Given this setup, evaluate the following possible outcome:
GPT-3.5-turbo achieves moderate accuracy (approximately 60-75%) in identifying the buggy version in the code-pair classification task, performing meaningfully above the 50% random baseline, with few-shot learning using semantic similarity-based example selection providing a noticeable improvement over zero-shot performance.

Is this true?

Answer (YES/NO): YES